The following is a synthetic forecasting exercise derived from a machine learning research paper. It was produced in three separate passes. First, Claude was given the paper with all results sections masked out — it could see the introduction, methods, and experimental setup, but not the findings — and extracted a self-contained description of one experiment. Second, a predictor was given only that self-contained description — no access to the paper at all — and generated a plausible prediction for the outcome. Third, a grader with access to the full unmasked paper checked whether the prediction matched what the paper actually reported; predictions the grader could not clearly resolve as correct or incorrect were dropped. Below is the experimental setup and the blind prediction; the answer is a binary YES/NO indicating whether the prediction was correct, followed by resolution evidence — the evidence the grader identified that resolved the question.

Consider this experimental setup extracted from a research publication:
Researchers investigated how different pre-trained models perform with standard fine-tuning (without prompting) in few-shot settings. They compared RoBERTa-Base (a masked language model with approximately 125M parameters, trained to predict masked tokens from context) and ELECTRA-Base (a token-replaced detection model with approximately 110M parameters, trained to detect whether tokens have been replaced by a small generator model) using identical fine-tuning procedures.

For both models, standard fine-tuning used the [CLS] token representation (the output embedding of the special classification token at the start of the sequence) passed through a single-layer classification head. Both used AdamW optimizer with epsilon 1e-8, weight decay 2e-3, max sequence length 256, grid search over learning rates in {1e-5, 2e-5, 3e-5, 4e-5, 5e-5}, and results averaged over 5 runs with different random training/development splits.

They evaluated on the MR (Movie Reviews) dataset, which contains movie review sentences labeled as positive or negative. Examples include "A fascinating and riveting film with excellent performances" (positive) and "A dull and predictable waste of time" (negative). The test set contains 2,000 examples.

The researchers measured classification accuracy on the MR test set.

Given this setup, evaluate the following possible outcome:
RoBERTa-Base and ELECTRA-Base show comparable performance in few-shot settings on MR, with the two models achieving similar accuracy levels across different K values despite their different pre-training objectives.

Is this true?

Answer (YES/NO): NO